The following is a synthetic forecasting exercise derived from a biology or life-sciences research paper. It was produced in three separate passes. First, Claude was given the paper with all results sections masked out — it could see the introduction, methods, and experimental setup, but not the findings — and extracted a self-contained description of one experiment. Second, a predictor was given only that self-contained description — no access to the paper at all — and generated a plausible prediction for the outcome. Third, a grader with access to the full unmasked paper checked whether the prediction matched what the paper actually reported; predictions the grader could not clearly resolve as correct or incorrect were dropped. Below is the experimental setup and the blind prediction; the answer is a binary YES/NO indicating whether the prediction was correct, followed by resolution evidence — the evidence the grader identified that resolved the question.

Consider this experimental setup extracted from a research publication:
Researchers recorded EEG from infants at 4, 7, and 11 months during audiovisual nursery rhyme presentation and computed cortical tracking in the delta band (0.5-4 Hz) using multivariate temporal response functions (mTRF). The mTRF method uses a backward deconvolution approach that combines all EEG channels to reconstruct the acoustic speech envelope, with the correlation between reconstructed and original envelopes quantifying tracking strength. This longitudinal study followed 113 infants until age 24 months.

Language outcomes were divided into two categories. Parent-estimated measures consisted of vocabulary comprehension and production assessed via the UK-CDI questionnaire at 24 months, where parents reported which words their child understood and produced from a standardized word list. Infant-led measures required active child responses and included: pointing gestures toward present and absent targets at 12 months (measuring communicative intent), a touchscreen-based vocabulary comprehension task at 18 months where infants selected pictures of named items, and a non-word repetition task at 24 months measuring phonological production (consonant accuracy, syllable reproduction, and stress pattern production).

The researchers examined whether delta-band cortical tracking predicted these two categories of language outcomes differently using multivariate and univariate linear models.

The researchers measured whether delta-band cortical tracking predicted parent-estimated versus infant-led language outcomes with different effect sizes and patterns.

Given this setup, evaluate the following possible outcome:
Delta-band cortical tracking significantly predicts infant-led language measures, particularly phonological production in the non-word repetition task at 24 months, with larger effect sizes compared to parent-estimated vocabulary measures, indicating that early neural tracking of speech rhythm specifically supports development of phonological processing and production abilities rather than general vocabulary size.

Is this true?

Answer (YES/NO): NO